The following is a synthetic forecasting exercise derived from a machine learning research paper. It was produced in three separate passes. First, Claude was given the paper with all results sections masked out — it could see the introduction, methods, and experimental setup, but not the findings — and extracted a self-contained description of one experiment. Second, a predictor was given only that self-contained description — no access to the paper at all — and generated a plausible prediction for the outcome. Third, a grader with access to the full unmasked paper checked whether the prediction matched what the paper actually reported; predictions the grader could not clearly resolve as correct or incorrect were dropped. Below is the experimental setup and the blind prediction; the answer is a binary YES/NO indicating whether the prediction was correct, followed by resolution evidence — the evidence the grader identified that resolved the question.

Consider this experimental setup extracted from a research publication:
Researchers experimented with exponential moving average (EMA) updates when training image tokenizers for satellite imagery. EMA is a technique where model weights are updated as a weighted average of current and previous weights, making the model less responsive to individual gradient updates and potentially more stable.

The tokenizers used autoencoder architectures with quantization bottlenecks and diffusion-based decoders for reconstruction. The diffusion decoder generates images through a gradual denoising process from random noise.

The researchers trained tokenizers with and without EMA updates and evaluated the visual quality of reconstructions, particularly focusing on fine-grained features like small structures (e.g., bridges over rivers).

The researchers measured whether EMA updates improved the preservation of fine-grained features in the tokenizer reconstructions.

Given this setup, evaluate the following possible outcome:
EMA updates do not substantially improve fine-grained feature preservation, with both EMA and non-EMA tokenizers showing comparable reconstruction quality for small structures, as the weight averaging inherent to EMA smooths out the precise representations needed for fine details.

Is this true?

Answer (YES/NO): NO